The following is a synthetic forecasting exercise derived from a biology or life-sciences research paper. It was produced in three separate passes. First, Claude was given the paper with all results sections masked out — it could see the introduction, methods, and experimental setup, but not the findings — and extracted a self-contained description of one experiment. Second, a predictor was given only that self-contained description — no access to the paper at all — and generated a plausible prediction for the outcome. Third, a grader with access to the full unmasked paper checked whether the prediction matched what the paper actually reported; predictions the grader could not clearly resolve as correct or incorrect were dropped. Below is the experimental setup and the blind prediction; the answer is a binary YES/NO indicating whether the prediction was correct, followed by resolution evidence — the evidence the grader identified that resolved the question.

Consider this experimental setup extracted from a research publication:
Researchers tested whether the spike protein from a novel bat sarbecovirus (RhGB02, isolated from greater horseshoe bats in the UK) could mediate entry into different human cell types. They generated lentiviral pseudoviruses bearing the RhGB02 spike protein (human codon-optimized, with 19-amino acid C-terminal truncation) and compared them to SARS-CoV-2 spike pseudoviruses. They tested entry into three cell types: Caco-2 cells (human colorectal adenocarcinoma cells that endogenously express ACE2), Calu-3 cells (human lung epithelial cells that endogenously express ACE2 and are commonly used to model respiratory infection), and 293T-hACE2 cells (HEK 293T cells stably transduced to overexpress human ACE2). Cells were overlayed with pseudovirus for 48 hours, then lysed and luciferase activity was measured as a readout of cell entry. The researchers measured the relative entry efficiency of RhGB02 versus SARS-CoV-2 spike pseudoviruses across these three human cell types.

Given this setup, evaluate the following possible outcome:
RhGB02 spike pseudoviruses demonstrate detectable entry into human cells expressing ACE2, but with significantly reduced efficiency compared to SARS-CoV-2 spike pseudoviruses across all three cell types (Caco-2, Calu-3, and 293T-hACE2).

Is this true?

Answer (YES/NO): NO